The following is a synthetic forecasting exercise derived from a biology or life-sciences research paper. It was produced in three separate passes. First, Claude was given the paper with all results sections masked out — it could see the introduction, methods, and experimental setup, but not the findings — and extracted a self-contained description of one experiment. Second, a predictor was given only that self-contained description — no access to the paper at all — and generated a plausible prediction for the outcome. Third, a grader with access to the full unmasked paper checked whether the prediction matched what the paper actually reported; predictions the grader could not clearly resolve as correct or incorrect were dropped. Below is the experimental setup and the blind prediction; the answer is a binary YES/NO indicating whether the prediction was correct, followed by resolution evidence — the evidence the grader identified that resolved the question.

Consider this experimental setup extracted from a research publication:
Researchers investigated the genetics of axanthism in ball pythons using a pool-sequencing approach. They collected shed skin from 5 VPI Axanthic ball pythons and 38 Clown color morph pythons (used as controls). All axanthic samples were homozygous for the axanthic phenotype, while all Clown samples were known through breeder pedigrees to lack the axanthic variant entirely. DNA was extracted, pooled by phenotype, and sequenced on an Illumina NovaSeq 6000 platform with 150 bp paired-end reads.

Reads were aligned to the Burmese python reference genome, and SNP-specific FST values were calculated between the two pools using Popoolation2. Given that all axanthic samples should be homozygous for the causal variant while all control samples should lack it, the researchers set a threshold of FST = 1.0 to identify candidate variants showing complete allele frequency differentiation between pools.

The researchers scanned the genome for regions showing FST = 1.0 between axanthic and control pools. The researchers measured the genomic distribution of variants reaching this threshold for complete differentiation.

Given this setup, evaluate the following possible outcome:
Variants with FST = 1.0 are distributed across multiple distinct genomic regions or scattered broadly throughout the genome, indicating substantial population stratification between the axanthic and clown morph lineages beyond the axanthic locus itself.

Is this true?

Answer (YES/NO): NO